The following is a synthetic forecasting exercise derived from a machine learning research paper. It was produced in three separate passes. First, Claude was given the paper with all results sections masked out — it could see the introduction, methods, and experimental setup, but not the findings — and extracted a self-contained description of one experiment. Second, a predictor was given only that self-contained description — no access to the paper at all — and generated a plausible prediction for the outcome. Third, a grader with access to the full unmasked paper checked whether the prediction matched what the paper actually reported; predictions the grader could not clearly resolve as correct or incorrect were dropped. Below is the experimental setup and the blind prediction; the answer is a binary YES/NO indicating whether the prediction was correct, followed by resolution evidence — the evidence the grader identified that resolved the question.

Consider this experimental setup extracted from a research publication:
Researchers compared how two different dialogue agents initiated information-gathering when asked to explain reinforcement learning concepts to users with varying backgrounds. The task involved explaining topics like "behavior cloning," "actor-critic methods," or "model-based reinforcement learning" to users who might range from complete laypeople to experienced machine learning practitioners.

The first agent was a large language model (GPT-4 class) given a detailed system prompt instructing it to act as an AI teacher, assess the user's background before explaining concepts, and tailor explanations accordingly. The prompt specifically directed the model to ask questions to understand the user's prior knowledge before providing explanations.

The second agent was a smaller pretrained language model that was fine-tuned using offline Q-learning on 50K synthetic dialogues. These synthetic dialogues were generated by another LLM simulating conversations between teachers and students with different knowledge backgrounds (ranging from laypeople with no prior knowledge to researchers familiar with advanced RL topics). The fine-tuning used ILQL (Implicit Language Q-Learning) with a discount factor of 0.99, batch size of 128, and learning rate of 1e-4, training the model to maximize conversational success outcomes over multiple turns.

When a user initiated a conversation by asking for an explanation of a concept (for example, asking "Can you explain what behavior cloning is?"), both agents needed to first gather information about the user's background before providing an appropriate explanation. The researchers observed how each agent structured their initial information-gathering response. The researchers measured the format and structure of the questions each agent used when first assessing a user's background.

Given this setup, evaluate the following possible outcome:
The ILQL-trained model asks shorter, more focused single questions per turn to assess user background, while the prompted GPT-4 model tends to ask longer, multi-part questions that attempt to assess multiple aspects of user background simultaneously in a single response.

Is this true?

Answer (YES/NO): YES